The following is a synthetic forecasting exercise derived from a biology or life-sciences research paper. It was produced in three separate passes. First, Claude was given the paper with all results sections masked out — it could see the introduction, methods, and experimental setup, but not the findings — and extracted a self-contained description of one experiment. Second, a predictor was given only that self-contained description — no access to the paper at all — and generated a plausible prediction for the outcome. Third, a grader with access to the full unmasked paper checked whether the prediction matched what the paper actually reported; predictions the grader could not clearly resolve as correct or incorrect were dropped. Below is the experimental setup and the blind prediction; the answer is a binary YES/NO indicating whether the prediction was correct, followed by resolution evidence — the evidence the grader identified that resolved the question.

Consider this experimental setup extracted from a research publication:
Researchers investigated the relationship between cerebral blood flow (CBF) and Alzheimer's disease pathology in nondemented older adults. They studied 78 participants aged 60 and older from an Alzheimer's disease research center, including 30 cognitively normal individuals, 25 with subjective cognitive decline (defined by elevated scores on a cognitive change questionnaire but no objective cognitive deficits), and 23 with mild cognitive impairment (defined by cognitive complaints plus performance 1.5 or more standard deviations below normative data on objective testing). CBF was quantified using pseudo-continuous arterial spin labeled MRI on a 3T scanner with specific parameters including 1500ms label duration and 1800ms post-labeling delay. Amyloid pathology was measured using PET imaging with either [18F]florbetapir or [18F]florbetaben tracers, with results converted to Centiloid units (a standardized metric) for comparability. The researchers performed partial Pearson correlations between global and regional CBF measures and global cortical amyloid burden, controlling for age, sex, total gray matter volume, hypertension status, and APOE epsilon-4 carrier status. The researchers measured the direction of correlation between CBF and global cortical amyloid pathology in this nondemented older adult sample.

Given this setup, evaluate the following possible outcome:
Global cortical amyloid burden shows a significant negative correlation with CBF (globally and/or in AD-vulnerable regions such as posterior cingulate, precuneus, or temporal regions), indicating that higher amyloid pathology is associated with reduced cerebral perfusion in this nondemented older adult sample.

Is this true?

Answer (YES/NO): NO